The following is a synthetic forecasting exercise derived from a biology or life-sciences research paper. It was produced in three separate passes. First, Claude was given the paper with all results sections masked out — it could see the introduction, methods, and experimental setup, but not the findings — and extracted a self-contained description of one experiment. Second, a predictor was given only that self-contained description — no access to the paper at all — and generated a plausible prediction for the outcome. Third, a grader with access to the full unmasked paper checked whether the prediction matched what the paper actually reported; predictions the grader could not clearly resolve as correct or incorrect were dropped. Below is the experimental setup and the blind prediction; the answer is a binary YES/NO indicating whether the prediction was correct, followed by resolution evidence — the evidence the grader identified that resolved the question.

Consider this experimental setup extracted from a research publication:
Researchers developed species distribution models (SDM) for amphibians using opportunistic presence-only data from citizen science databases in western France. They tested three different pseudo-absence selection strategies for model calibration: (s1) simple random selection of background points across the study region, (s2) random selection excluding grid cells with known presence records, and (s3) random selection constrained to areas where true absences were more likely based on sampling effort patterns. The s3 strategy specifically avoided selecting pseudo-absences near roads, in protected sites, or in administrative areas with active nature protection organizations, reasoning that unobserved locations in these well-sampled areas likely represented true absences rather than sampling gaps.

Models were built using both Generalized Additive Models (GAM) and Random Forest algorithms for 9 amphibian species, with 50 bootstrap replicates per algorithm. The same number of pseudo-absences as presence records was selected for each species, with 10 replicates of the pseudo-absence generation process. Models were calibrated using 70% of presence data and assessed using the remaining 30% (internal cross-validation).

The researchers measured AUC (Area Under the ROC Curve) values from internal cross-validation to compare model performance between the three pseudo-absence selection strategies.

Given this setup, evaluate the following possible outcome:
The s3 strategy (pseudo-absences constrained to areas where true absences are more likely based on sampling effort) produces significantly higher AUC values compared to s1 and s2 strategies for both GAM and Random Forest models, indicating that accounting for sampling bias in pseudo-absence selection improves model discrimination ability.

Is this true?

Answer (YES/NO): NO